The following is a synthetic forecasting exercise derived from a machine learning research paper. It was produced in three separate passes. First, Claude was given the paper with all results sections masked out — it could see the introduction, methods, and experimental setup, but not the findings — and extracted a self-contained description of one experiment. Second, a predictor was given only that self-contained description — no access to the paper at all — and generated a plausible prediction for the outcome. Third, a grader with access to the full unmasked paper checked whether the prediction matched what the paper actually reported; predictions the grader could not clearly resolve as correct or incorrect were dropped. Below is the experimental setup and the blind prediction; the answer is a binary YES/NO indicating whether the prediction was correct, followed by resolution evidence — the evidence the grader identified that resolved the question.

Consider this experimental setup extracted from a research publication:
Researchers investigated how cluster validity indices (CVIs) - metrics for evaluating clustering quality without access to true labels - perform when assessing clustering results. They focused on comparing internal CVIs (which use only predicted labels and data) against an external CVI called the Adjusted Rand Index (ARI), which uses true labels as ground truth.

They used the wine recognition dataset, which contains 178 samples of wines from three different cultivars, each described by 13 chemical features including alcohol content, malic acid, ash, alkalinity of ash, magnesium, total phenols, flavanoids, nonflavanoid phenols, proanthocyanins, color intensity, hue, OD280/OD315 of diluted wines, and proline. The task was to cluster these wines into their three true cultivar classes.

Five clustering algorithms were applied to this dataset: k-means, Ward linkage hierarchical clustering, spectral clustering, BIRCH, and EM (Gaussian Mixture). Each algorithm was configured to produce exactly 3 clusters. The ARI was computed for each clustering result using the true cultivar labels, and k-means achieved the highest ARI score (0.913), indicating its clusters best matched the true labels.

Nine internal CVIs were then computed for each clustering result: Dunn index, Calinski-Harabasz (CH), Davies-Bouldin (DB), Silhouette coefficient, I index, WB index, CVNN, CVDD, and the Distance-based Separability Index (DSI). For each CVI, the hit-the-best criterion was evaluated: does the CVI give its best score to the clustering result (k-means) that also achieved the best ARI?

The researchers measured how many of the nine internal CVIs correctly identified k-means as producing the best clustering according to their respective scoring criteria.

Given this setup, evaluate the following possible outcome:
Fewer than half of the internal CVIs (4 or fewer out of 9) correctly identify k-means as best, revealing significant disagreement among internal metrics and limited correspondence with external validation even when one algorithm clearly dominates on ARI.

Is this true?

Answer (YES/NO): NO